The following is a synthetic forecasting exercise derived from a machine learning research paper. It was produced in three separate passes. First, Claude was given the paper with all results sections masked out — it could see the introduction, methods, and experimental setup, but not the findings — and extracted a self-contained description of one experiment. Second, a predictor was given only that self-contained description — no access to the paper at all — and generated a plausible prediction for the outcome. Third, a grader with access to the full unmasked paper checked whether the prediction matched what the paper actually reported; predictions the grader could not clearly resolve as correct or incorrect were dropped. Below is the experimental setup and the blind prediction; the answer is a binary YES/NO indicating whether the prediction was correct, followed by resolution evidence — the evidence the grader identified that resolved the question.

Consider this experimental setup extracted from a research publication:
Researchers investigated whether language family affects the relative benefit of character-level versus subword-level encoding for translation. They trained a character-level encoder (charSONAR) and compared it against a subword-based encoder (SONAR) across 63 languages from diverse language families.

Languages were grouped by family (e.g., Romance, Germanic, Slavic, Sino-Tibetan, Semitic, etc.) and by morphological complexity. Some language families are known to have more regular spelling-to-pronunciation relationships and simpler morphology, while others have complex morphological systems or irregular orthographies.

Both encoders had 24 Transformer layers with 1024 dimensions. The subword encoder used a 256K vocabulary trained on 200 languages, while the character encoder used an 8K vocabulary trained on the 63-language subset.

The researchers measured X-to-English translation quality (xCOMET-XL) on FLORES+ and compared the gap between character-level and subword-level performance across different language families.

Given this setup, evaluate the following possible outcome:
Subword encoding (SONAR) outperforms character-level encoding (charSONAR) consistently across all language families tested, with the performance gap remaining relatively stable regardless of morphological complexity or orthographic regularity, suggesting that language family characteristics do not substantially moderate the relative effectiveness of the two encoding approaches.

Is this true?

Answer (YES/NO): NO